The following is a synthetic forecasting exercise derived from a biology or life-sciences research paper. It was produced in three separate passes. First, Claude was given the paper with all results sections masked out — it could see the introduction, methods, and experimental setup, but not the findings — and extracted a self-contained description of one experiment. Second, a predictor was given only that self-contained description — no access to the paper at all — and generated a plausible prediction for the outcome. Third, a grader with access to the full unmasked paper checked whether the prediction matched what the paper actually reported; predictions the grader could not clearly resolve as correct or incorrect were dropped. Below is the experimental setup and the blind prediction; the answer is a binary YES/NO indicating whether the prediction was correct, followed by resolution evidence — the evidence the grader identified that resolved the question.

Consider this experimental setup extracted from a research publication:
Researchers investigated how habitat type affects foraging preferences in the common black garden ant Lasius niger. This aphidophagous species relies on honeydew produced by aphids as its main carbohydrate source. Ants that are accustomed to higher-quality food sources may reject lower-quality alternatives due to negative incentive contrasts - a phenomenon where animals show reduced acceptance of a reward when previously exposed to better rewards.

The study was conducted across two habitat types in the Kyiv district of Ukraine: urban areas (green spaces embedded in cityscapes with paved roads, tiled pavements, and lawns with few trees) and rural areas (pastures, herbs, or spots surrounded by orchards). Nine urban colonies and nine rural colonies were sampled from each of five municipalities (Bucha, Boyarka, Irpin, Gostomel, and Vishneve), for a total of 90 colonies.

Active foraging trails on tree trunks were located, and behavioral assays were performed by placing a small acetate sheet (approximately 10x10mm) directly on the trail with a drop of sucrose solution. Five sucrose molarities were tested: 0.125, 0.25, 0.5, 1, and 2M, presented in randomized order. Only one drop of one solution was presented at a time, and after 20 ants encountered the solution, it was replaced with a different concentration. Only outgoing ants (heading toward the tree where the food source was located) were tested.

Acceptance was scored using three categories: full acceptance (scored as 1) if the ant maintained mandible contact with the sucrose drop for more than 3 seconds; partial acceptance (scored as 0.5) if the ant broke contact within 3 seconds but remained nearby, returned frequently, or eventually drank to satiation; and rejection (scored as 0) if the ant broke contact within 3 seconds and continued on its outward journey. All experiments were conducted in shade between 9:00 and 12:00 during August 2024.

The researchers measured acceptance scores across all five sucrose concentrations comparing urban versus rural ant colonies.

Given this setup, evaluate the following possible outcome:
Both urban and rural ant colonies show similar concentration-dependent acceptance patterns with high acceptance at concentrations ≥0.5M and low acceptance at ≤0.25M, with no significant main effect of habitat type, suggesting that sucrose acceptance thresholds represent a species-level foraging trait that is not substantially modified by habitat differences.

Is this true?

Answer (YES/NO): NO